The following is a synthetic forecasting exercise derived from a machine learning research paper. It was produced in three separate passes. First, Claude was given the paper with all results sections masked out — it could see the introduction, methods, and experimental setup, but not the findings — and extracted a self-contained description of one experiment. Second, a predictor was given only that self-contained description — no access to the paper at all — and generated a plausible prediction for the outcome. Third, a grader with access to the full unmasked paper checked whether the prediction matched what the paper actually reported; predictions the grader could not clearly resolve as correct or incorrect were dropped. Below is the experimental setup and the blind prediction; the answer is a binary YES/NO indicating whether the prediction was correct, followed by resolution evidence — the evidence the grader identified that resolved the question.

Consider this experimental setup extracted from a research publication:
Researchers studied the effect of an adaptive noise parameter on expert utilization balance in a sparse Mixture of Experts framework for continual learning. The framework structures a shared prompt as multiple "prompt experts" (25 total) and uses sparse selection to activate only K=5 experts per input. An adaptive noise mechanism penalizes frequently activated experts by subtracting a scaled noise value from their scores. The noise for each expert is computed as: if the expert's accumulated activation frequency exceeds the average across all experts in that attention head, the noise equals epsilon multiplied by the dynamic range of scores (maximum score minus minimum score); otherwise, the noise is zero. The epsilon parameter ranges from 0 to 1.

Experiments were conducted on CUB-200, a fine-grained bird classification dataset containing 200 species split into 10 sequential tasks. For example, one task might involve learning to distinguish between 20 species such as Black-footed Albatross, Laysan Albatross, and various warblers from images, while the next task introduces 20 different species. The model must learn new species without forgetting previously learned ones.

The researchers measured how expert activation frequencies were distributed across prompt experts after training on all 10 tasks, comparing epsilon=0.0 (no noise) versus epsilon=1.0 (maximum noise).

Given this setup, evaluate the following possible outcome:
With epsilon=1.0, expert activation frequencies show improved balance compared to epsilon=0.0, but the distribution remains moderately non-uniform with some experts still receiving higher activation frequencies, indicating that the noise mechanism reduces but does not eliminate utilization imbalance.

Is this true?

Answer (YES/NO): NO